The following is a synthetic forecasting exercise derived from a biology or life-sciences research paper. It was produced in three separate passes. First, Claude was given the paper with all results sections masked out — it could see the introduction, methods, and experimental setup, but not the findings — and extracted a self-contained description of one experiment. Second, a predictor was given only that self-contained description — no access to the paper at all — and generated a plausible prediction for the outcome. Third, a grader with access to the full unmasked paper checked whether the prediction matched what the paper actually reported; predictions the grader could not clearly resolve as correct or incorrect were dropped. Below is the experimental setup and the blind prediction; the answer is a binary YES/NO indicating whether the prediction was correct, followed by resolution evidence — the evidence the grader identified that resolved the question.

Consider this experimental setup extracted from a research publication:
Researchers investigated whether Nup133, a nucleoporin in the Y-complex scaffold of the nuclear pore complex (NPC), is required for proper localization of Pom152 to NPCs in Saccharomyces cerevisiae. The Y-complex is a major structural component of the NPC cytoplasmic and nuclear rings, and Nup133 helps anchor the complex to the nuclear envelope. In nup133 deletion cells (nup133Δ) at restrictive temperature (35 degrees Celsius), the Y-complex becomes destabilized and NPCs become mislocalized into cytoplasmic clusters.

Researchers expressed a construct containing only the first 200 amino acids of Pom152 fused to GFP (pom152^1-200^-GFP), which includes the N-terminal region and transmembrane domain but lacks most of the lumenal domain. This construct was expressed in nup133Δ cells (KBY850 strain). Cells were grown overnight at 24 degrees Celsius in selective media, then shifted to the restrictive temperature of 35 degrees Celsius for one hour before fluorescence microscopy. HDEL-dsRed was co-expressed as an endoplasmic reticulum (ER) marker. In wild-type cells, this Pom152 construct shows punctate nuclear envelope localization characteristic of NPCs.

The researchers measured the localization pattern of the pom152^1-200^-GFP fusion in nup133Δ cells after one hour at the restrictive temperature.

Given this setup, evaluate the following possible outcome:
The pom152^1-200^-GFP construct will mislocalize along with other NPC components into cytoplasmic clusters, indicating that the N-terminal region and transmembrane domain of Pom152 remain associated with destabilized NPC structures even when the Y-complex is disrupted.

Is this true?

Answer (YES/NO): NO